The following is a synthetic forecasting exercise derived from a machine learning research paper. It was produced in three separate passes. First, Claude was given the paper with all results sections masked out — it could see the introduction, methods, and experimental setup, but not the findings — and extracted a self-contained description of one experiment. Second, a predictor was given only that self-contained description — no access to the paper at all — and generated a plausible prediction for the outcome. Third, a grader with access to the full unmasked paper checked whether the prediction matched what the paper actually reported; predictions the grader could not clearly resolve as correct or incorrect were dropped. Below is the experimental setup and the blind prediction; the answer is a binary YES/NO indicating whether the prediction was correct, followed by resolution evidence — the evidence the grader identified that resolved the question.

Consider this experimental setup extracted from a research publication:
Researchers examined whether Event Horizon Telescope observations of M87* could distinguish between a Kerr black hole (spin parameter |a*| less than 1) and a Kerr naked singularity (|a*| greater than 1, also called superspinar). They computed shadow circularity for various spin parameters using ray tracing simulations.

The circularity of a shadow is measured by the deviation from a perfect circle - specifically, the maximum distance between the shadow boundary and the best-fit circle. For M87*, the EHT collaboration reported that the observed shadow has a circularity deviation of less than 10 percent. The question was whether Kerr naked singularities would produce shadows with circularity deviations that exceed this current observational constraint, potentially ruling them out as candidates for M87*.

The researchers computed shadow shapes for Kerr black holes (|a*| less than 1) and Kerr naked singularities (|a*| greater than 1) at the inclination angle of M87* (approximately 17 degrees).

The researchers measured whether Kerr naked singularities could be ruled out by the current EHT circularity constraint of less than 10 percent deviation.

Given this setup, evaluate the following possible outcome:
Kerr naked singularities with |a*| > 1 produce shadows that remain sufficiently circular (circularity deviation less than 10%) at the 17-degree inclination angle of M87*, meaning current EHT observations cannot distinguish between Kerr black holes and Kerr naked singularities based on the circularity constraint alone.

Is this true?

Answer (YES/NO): YES